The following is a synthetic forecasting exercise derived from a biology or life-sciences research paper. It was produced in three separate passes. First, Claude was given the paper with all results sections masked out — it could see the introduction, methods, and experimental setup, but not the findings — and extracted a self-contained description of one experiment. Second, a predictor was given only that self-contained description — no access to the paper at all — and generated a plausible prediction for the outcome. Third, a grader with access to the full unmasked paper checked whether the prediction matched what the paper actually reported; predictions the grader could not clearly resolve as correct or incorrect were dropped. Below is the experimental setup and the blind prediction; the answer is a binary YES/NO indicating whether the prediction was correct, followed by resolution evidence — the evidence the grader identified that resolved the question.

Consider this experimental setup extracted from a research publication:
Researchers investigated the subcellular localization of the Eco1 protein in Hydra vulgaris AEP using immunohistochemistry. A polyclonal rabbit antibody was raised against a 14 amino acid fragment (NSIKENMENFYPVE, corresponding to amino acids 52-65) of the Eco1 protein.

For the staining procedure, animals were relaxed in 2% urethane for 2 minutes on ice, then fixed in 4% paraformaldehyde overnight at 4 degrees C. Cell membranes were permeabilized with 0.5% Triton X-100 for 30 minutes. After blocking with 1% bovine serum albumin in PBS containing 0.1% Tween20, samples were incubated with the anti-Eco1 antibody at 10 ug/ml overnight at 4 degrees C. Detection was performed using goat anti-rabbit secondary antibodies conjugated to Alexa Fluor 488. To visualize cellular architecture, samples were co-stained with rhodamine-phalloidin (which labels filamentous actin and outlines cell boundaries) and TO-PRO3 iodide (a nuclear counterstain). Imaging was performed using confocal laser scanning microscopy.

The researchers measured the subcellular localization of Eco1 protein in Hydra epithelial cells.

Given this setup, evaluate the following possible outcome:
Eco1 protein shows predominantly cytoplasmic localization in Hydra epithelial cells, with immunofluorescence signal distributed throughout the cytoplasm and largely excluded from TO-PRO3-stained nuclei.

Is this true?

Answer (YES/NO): NO